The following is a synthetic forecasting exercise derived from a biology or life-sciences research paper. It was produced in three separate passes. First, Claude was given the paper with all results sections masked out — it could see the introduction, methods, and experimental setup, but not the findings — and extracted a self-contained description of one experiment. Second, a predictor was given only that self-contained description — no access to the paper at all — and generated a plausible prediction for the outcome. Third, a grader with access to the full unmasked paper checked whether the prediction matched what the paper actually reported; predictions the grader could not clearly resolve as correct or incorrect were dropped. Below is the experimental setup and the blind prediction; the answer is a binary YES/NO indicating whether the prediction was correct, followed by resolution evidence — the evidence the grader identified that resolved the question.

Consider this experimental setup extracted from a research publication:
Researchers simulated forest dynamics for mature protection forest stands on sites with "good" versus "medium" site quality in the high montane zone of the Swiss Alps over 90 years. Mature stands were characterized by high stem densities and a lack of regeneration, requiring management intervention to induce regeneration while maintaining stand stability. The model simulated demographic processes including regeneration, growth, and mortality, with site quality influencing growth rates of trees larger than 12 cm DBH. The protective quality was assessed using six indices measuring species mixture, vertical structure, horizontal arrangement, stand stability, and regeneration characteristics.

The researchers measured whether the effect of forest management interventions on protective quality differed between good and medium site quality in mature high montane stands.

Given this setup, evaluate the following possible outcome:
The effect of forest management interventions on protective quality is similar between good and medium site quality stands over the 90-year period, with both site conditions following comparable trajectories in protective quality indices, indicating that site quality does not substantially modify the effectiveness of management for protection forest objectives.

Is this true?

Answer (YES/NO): NO